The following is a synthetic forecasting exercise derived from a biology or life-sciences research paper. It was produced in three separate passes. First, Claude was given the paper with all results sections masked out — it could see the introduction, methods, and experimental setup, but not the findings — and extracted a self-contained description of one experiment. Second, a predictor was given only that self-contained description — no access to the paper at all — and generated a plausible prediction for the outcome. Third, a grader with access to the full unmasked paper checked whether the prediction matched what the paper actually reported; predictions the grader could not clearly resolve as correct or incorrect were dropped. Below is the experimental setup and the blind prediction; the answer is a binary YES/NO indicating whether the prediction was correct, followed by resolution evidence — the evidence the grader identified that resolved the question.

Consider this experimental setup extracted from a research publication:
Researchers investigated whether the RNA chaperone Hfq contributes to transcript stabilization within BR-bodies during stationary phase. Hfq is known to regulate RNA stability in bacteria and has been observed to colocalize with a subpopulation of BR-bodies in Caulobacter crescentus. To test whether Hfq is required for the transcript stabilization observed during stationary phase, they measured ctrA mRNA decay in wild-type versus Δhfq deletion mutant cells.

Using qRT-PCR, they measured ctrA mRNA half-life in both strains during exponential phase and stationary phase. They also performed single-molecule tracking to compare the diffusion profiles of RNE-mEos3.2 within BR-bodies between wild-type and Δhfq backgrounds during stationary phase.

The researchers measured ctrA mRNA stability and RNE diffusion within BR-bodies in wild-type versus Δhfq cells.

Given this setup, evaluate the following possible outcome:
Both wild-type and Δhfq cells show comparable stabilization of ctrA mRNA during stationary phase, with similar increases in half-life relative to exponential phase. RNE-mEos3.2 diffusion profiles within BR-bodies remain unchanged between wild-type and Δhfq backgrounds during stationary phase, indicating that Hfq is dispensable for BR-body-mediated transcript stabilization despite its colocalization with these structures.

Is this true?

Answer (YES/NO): YES